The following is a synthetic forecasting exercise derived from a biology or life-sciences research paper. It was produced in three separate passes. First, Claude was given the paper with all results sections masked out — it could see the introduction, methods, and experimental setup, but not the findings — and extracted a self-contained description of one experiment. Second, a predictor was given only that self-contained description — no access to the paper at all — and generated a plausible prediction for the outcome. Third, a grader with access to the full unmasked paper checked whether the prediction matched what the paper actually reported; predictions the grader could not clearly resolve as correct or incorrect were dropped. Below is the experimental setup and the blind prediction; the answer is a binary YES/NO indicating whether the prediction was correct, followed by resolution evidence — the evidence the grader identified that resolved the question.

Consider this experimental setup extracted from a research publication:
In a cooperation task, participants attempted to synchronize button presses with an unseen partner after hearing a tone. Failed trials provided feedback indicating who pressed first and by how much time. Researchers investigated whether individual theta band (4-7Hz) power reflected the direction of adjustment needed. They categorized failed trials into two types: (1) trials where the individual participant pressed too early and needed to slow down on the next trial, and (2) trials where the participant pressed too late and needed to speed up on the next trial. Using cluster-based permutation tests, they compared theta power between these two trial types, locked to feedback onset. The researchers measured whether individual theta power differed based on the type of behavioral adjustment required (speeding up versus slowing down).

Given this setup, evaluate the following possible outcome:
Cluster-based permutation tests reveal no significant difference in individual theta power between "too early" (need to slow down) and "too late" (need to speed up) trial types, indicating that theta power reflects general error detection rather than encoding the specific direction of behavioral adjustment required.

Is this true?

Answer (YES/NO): YES